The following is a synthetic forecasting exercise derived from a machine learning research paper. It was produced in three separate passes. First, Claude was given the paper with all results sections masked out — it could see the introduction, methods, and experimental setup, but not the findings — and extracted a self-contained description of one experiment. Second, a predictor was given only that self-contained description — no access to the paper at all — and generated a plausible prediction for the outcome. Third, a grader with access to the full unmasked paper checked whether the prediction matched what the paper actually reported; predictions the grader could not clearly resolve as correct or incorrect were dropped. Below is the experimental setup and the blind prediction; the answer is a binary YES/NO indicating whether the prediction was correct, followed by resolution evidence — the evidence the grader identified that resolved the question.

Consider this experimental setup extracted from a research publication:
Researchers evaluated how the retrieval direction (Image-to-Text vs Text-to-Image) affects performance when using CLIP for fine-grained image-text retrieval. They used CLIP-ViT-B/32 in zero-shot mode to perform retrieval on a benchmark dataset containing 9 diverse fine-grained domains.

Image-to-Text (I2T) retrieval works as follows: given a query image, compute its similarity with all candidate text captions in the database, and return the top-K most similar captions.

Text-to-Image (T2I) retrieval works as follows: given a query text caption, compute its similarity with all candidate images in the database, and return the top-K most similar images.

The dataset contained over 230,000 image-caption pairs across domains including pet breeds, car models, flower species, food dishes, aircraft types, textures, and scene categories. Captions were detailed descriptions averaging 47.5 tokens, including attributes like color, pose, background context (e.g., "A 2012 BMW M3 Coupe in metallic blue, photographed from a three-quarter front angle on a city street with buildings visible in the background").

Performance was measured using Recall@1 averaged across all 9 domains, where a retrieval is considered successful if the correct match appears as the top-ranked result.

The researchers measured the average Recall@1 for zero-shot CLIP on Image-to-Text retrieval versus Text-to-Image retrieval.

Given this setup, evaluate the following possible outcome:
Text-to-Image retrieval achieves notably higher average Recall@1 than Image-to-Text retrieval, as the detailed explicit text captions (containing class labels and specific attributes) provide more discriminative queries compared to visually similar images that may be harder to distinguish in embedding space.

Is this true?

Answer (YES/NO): NO